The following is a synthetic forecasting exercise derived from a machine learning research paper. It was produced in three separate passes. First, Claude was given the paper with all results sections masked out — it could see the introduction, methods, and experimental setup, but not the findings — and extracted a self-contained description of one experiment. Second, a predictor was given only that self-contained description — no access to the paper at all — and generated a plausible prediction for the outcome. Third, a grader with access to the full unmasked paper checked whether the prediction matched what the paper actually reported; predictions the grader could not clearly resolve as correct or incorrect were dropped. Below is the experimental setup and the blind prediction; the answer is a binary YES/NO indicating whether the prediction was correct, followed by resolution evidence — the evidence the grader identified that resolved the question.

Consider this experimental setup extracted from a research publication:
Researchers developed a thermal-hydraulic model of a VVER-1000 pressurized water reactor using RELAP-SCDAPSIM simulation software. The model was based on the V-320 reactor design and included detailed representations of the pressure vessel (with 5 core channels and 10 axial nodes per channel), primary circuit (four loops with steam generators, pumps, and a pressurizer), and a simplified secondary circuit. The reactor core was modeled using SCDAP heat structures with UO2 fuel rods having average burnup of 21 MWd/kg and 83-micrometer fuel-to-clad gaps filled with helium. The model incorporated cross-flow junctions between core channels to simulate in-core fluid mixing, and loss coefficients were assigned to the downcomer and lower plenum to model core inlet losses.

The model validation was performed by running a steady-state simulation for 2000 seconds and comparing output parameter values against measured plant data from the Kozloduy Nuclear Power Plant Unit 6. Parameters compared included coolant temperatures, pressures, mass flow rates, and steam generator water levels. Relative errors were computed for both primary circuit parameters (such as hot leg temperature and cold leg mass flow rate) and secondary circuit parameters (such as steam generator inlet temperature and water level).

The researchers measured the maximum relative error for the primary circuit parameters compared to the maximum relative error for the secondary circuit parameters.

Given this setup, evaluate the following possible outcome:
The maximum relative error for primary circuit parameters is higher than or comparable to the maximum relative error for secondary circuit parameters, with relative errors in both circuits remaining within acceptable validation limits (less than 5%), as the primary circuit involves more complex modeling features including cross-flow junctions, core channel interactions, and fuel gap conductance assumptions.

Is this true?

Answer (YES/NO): NO